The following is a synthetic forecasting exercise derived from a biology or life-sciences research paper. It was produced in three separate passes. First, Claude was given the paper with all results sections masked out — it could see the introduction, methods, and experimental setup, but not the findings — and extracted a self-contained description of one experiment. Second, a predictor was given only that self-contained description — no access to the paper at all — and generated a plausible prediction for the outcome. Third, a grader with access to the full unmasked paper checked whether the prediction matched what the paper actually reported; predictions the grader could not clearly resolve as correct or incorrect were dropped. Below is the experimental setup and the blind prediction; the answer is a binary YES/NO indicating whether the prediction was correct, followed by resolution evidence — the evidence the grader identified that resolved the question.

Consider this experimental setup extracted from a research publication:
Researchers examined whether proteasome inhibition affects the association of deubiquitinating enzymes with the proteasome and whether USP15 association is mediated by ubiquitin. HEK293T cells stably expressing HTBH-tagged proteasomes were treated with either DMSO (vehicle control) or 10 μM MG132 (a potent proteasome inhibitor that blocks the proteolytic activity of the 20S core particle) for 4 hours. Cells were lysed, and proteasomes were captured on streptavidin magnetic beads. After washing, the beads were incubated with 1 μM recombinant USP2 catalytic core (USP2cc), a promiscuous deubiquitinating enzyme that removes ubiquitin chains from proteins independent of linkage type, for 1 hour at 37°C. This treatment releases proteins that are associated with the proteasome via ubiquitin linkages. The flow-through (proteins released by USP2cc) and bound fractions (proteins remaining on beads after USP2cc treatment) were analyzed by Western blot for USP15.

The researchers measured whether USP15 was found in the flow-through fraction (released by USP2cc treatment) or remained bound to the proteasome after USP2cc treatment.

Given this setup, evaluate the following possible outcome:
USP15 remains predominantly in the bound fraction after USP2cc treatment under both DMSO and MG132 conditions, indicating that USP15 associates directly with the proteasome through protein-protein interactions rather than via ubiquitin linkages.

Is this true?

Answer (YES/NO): YES